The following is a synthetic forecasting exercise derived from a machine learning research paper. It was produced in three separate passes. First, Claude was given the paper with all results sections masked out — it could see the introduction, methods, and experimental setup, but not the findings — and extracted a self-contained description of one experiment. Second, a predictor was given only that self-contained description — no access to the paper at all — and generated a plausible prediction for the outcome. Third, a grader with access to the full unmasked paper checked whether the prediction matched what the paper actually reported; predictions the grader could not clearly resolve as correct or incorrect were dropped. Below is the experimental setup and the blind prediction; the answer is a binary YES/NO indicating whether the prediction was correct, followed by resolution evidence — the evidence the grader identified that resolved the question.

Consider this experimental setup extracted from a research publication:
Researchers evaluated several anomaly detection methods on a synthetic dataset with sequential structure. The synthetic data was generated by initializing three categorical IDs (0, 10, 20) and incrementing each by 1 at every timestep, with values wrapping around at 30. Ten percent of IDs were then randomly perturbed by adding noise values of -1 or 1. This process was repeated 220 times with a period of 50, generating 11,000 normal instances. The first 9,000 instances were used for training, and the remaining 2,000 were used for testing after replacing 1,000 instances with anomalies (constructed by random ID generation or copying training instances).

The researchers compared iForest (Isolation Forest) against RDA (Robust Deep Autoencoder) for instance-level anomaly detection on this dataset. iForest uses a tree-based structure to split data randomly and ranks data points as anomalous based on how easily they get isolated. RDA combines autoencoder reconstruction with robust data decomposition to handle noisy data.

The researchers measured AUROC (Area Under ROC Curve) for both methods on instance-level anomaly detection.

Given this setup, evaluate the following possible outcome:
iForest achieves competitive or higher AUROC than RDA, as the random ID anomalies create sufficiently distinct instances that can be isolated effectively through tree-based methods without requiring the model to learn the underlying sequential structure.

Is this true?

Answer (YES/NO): NO